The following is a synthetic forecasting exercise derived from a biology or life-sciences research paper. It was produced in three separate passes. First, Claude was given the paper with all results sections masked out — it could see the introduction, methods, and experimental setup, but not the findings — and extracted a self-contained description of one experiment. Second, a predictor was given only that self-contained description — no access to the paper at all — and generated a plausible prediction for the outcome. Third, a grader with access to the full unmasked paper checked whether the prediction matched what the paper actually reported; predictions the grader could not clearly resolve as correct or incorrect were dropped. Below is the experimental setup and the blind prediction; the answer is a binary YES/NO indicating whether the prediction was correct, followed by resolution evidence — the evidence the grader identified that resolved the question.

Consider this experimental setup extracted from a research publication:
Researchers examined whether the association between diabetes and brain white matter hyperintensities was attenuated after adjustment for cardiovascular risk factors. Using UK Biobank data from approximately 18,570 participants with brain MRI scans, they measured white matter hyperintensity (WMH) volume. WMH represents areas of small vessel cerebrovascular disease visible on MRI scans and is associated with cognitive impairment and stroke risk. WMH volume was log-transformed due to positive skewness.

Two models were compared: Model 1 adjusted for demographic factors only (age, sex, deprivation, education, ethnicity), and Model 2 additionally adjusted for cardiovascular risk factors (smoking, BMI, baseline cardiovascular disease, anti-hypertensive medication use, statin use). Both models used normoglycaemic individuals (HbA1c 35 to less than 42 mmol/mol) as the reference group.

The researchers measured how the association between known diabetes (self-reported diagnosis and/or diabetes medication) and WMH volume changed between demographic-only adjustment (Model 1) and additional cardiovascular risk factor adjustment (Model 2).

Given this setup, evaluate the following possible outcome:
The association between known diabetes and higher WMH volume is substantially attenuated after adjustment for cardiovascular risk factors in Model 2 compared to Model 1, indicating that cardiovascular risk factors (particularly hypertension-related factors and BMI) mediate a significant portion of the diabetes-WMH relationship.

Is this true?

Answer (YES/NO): YES